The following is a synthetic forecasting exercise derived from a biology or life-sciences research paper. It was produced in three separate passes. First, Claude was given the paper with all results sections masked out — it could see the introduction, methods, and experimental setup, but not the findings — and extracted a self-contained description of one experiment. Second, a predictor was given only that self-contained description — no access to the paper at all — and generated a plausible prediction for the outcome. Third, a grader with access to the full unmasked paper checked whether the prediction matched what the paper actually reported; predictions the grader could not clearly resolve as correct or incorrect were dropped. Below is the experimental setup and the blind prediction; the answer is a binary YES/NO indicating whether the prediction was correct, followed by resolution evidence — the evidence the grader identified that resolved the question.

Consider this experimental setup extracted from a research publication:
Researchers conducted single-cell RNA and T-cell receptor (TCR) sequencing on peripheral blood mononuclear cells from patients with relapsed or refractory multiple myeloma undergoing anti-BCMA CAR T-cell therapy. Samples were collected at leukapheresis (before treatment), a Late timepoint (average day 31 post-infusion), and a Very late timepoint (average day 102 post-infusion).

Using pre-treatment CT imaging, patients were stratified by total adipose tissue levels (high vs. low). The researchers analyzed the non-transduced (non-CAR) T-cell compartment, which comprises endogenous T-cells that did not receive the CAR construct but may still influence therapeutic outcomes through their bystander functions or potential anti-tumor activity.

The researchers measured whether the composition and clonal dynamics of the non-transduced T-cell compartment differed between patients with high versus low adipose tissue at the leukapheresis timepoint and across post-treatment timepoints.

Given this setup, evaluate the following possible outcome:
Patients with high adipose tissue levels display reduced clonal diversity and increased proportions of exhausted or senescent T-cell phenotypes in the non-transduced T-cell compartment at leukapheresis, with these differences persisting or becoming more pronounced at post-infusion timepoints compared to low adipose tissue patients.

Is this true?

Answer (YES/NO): NO